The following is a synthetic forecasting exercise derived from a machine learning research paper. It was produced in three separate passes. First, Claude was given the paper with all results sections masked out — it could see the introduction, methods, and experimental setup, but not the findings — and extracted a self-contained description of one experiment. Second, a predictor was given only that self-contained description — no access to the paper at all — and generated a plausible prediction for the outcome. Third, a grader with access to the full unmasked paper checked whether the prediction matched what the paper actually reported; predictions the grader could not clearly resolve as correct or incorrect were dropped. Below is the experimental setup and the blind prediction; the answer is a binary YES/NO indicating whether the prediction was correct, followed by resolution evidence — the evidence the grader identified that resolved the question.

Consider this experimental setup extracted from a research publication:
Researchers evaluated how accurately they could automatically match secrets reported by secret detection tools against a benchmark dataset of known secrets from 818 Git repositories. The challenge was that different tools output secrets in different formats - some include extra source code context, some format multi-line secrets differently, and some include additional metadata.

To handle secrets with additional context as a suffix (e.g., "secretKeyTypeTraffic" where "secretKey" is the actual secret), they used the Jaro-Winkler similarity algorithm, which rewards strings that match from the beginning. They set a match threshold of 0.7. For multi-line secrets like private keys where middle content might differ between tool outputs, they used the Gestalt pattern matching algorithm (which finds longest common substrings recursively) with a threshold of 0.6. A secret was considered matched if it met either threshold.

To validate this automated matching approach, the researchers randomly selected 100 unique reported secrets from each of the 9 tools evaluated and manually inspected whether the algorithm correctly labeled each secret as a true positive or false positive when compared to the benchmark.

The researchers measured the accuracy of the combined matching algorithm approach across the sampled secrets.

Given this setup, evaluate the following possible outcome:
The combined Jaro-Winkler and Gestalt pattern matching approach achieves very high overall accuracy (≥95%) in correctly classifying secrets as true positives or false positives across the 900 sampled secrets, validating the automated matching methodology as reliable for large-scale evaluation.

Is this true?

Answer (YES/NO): YES